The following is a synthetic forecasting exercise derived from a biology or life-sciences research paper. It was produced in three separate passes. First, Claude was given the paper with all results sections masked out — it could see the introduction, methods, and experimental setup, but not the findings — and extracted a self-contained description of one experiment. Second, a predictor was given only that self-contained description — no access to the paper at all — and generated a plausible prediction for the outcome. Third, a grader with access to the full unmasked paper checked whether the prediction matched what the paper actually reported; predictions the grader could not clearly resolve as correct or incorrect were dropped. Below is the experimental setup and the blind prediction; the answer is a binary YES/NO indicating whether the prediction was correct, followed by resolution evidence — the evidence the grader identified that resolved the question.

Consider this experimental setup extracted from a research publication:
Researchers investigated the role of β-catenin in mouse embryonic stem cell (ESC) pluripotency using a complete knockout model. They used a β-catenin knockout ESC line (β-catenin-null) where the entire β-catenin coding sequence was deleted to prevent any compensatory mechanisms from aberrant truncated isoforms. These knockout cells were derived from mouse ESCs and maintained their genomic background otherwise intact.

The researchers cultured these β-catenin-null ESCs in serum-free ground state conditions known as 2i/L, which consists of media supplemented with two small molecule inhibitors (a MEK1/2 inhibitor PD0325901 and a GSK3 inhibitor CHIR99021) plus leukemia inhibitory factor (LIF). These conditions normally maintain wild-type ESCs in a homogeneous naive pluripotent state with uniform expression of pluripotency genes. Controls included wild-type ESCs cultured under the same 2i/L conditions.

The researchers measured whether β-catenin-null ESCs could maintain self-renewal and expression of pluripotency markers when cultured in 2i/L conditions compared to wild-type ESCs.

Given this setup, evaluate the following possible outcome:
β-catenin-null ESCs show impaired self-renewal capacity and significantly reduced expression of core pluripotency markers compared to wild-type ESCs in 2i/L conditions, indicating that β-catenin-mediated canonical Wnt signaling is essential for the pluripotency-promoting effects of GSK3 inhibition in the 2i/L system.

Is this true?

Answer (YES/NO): NO